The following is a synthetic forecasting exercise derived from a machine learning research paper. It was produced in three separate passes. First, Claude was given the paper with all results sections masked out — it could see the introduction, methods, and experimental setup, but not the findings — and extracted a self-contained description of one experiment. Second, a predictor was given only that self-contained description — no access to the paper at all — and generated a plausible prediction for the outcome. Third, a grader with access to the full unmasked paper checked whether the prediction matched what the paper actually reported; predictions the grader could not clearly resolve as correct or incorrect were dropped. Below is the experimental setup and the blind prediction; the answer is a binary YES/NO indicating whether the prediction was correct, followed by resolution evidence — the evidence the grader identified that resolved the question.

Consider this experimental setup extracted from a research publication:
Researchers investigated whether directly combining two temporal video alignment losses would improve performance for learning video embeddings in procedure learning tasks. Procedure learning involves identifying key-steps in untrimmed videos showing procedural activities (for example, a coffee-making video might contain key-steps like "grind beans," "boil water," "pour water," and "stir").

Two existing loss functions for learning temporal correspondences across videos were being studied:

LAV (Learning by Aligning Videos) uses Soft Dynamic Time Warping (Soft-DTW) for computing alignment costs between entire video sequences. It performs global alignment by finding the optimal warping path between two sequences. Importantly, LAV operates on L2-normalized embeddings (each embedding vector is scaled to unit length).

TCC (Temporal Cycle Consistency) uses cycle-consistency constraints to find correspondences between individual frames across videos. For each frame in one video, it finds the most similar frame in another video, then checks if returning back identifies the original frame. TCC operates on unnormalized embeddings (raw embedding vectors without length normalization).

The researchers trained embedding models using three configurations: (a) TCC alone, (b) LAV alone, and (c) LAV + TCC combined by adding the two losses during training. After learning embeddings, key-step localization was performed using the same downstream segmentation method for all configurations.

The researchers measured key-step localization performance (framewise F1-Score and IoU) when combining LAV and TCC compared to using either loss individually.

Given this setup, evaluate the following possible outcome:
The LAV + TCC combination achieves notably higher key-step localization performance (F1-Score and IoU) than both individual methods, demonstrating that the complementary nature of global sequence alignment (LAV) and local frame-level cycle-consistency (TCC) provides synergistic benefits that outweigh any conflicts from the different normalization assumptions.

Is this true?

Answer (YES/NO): NO